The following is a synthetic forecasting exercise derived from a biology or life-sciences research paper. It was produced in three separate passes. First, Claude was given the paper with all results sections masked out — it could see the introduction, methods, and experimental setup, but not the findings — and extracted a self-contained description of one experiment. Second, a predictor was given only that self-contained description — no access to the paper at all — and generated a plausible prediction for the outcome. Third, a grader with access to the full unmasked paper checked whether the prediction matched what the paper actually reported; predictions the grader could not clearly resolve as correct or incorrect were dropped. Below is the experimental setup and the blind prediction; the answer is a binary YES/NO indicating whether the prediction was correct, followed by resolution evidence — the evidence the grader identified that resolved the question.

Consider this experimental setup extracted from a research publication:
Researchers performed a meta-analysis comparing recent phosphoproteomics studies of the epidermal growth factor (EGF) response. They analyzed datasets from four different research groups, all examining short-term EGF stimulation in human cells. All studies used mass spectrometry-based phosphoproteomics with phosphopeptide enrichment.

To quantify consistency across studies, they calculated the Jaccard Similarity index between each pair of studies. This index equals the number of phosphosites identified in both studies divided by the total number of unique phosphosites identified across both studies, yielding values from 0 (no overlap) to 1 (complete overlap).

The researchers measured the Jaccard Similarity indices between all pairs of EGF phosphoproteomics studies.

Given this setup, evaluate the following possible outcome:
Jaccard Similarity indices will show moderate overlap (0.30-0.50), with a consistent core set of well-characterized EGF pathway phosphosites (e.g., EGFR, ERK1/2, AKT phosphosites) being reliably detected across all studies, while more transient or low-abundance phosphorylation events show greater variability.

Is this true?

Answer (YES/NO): NO